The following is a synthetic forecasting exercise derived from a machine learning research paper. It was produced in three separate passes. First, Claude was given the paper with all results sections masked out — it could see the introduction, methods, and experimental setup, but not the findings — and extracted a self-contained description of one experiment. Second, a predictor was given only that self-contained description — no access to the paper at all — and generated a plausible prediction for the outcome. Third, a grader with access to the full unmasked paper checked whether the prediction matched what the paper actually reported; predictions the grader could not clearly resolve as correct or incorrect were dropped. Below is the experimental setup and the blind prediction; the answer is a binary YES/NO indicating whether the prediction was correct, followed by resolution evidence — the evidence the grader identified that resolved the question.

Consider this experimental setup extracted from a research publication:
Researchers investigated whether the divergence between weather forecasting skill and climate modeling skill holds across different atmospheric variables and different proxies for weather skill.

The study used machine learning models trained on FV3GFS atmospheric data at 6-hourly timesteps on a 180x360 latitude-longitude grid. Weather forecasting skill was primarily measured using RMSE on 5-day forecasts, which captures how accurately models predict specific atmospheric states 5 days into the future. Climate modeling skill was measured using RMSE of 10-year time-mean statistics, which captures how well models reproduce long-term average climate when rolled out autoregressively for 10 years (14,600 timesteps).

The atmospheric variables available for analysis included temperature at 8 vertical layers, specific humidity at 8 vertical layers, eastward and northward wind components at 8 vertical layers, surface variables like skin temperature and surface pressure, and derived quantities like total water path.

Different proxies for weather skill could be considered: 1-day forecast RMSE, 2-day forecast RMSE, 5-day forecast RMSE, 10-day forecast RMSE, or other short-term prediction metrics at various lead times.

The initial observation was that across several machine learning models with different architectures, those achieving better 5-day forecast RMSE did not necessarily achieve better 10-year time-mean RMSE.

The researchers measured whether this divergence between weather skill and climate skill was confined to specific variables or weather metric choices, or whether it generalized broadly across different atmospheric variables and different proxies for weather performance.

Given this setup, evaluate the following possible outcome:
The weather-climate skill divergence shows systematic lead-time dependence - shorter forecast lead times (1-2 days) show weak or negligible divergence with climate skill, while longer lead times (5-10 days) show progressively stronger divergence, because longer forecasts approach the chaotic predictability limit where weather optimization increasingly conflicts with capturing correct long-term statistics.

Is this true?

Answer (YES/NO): NO